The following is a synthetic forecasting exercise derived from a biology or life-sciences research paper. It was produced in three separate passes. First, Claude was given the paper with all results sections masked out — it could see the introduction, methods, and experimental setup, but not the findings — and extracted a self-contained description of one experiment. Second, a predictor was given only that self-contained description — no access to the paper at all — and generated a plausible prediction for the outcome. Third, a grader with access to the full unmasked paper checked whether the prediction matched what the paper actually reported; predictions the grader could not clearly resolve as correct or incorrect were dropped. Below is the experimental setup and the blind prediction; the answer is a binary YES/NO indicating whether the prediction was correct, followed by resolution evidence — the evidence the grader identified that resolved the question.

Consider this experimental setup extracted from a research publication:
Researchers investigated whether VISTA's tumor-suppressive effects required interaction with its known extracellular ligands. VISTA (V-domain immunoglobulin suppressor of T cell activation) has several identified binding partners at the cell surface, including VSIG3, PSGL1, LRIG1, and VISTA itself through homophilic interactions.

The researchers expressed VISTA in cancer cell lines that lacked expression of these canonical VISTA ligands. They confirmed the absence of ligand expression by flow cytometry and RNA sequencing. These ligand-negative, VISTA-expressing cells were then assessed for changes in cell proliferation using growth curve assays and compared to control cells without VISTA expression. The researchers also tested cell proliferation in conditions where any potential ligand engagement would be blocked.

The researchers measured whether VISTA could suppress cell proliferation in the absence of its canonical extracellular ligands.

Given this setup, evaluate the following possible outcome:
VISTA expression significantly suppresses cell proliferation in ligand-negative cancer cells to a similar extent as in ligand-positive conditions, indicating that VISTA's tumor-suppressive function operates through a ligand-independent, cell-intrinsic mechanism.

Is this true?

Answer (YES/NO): YES